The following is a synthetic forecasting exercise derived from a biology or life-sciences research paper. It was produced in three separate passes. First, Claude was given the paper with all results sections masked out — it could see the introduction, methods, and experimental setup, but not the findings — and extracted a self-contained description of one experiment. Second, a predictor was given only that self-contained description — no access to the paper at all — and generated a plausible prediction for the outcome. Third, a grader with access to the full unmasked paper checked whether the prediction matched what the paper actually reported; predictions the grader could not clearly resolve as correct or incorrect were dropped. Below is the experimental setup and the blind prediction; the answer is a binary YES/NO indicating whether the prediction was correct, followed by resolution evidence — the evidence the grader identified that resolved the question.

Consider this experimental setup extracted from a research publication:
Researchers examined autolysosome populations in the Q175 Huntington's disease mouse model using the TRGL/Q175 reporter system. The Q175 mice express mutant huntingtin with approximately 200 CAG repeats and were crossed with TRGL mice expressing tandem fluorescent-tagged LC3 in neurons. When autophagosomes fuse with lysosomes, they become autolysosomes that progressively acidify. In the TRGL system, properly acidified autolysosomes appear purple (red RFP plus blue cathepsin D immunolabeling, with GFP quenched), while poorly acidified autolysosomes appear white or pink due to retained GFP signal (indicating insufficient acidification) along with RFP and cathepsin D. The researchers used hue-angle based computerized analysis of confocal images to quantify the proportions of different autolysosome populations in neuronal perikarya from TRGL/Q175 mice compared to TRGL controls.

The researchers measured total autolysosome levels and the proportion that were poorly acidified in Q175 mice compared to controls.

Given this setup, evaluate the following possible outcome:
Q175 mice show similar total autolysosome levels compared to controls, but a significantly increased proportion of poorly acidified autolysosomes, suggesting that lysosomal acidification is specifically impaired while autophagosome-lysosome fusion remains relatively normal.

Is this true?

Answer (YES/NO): NO